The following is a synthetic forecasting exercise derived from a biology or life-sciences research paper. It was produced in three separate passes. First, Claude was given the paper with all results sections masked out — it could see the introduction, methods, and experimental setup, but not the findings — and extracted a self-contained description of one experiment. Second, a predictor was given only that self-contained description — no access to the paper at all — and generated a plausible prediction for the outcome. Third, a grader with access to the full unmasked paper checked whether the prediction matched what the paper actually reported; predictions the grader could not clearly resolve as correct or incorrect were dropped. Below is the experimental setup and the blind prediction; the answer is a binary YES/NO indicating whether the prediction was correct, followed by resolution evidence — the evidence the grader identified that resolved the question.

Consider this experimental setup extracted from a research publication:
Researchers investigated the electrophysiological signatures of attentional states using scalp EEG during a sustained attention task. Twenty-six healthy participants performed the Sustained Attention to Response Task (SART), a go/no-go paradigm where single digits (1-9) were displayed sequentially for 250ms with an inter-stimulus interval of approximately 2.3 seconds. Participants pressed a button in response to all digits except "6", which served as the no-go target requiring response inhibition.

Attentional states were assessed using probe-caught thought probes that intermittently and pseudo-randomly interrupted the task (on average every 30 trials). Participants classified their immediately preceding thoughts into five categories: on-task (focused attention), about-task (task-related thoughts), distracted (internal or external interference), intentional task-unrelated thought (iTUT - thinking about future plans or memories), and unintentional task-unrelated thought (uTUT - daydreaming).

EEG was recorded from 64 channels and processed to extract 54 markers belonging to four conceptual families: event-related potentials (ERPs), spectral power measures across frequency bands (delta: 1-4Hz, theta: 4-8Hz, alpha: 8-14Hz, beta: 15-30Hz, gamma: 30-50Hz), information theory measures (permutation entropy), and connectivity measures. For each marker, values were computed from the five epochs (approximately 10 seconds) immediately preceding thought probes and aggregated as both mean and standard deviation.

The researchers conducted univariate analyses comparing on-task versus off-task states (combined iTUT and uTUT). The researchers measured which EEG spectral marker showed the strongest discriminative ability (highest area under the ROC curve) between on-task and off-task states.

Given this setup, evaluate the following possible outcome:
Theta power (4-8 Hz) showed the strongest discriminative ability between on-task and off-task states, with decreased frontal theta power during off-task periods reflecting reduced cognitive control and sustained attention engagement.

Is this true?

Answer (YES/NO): YES